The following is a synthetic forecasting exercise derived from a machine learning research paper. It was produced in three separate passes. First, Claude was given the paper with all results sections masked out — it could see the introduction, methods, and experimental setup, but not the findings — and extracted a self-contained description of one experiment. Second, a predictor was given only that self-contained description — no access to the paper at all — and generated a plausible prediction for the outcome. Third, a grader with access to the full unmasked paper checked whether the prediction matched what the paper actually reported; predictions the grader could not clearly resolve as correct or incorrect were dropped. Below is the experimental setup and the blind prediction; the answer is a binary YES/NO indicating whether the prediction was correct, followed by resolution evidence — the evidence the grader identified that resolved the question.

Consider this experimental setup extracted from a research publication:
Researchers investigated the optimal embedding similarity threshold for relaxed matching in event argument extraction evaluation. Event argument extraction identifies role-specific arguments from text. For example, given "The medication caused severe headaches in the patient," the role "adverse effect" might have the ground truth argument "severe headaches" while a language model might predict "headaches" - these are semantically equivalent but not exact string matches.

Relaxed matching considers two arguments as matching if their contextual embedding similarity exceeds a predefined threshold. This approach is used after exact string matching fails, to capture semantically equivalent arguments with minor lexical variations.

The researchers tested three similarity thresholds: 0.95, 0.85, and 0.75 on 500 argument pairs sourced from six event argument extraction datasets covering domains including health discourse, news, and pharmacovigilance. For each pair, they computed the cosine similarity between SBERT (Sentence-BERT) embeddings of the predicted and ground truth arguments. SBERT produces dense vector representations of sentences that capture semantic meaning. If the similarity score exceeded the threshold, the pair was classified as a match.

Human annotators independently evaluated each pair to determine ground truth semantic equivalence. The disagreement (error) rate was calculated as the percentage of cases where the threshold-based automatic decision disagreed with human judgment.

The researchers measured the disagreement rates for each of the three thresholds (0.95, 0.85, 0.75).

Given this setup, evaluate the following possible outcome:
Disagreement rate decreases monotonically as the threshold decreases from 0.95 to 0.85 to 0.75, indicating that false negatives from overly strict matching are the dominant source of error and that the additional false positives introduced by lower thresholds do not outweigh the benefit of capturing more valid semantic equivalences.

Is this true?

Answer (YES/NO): NO